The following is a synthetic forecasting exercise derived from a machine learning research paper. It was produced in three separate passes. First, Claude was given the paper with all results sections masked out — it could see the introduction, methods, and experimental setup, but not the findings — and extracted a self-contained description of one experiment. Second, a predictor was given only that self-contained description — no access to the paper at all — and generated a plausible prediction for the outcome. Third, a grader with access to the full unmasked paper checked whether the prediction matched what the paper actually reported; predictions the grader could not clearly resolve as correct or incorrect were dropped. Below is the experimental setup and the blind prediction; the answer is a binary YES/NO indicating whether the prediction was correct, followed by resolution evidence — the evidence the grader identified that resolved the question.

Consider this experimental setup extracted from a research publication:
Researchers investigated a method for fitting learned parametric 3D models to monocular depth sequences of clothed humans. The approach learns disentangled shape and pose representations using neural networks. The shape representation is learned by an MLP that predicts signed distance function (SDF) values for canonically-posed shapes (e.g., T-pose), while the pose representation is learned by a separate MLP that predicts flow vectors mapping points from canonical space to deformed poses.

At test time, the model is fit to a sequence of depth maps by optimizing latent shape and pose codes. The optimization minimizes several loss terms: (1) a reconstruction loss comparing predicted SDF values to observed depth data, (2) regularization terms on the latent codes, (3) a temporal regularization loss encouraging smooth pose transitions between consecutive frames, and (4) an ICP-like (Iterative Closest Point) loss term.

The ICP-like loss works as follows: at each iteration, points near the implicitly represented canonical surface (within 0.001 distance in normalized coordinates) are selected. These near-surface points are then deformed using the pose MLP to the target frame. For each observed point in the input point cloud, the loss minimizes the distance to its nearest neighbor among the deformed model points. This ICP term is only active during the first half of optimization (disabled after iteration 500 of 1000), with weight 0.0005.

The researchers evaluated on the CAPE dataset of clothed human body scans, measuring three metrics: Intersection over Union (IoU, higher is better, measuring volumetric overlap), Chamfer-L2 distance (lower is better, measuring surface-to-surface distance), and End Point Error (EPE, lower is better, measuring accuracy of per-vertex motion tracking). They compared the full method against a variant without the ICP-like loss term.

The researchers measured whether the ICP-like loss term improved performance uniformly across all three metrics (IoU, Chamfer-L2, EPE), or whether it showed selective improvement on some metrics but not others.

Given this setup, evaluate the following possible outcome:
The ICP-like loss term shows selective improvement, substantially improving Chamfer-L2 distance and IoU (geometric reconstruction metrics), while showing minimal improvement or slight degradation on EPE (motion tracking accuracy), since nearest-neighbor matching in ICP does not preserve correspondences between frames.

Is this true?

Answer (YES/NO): NO